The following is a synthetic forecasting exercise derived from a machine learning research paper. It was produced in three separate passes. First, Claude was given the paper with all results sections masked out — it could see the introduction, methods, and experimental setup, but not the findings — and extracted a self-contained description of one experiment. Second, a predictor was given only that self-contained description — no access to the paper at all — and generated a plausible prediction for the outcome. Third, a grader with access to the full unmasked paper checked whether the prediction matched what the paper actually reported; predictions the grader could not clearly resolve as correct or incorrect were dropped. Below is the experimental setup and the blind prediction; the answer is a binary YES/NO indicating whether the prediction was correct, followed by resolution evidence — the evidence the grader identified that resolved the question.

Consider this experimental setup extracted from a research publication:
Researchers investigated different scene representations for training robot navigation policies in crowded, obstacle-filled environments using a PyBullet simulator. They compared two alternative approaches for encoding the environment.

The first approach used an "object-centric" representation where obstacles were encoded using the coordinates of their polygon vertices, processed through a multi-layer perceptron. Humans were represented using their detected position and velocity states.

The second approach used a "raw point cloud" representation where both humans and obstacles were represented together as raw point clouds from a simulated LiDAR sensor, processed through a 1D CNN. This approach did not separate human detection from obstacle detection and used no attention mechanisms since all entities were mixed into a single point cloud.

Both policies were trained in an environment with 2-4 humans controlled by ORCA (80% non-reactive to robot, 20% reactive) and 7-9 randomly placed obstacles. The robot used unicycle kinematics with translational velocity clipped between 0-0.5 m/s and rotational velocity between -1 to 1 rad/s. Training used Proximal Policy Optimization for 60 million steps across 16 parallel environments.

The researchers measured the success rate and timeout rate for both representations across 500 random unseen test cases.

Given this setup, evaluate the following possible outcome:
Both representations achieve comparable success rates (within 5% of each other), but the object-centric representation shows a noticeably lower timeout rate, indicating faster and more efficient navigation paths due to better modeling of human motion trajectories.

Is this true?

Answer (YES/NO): NO